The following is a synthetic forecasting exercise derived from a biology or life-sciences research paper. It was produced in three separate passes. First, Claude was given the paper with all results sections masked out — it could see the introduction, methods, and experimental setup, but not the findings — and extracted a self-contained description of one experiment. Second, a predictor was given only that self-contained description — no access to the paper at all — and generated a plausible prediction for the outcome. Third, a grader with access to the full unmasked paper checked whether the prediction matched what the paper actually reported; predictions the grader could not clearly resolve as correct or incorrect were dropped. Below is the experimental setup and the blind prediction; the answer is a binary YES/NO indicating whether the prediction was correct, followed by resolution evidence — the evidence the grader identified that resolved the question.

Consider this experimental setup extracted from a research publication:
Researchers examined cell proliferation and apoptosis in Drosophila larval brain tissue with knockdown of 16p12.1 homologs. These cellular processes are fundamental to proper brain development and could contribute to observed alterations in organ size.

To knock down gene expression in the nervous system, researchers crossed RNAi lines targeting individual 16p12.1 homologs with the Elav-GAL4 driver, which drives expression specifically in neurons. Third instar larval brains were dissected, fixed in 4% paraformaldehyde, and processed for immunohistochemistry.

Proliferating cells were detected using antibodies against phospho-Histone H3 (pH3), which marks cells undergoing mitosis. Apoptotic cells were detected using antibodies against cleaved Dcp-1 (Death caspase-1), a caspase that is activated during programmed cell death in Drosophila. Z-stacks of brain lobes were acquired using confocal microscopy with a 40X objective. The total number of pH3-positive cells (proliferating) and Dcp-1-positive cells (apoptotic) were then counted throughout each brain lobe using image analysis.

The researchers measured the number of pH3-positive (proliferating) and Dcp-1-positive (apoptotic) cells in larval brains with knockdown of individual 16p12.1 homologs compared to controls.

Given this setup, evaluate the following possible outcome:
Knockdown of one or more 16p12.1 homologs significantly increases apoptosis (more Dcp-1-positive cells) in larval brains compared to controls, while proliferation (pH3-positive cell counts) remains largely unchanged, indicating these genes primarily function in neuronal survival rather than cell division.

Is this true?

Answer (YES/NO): NO